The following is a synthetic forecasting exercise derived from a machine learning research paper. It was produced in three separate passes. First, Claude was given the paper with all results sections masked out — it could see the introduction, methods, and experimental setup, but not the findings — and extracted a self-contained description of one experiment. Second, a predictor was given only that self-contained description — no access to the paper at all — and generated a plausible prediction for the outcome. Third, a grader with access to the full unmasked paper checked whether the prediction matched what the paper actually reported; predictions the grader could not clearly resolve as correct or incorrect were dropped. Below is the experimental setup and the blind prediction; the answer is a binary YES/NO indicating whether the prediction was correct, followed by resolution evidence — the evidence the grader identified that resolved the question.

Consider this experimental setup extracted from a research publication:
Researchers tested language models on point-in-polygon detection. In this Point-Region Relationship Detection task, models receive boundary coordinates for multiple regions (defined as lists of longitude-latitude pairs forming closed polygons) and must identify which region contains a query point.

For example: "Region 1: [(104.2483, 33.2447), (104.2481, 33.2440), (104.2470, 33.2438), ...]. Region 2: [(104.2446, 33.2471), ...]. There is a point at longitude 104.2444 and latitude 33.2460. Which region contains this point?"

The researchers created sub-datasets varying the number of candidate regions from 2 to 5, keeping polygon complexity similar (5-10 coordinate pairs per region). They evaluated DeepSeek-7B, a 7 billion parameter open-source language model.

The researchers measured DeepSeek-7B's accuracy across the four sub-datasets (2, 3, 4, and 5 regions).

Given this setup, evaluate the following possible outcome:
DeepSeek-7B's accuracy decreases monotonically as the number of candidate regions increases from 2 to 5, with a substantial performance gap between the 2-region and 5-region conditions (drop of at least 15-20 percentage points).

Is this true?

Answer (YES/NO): NO